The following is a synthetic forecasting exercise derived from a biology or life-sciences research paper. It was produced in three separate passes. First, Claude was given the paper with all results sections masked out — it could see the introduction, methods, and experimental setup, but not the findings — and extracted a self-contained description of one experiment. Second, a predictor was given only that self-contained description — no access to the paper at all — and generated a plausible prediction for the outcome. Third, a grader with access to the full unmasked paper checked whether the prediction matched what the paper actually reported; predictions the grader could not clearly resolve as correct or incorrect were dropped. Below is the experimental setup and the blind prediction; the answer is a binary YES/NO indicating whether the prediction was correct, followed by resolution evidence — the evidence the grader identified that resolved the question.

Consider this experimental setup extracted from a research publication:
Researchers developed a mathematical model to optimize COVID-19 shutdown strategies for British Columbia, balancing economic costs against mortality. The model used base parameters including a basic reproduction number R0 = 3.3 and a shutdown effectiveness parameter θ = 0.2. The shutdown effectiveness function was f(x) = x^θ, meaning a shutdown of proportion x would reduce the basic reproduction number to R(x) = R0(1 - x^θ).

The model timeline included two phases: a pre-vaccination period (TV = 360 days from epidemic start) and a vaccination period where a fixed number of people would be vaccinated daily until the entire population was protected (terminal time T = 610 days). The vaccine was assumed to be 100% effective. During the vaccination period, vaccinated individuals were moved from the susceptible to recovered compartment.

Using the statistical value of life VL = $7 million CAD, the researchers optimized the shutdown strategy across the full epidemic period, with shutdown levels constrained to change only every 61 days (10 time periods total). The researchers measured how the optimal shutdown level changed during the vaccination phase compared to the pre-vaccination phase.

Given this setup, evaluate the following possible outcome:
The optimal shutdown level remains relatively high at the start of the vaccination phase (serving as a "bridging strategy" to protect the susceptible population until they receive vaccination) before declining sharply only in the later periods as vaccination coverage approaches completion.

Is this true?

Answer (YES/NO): NO